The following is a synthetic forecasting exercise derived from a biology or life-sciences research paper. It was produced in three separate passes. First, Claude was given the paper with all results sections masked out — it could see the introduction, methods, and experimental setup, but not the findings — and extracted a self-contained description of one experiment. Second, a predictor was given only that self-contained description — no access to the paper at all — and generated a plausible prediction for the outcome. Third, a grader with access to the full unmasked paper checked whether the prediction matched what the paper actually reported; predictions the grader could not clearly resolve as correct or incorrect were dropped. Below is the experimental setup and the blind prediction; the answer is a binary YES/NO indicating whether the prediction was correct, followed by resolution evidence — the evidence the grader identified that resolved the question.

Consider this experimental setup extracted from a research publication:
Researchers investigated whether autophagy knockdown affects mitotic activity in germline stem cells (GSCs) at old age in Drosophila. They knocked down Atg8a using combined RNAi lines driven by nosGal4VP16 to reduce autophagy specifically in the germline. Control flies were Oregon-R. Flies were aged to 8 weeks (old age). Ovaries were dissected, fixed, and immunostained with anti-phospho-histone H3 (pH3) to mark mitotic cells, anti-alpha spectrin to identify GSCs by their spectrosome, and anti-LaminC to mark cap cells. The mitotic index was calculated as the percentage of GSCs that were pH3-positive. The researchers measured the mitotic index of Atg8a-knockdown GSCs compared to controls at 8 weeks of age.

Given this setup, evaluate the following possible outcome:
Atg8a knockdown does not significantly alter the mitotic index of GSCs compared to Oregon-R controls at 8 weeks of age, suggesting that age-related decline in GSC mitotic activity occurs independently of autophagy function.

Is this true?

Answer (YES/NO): NO